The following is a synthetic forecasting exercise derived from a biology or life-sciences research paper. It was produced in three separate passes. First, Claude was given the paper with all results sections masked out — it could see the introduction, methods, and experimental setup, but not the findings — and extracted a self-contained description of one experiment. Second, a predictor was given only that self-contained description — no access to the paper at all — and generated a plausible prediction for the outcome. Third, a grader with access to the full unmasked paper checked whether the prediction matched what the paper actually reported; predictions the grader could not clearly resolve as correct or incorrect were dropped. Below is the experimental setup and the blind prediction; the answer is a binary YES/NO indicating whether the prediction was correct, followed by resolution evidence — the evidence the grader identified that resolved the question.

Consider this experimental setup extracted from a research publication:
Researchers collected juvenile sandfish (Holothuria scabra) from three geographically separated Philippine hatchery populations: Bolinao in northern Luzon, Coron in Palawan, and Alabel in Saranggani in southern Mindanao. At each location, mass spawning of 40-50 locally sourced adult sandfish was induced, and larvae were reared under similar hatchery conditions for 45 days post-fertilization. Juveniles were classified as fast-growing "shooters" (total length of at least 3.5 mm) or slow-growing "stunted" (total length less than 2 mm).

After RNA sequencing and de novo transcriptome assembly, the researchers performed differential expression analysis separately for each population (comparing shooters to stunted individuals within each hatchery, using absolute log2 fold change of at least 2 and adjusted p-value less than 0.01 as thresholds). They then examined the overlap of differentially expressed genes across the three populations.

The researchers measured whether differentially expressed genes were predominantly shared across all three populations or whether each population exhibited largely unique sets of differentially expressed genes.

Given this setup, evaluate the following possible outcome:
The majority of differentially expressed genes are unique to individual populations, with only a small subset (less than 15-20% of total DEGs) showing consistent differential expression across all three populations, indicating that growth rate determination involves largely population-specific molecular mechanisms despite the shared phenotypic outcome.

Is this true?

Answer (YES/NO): YES